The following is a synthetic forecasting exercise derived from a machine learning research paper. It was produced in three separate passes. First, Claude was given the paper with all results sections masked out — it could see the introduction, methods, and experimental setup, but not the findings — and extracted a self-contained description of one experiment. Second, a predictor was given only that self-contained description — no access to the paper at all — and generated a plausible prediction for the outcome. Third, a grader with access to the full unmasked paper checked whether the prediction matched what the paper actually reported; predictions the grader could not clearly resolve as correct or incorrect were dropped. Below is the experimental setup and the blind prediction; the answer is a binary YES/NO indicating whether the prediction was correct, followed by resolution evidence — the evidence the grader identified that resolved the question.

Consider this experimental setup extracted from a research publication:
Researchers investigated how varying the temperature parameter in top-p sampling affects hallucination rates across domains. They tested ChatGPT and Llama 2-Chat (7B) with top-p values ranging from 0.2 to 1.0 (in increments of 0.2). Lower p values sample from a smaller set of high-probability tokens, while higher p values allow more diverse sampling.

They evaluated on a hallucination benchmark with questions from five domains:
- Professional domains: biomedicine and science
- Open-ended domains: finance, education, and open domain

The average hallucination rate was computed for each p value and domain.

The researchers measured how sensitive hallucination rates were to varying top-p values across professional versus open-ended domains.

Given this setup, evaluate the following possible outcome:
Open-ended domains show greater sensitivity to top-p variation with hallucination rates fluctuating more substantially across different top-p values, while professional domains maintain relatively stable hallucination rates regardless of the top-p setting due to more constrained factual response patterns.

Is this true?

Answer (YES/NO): NO